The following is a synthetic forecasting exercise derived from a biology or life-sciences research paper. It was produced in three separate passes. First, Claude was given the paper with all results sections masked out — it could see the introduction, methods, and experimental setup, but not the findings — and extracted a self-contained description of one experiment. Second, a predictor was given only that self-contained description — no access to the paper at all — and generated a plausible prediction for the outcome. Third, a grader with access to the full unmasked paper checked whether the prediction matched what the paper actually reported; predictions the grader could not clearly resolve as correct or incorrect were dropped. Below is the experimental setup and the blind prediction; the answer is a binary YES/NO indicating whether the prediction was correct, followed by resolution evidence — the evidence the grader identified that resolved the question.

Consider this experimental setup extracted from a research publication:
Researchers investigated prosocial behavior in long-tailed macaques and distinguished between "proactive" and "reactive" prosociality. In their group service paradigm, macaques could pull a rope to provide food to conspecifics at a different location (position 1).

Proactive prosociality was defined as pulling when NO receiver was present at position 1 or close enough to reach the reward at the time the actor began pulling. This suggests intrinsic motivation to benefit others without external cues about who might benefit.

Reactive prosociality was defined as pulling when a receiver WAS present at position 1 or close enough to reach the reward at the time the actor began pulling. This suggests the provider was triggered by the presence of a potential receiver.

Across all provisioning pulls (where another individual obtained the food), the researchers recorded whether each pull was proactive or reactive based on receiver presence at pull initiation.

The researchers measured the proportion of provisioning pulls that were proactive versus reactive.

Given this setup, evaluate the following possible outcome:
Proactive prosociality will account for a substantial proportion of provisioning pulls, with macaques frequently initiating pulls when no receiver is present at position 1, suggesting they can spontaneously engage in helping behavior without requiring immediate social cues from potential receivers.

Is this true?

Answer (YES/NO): YES